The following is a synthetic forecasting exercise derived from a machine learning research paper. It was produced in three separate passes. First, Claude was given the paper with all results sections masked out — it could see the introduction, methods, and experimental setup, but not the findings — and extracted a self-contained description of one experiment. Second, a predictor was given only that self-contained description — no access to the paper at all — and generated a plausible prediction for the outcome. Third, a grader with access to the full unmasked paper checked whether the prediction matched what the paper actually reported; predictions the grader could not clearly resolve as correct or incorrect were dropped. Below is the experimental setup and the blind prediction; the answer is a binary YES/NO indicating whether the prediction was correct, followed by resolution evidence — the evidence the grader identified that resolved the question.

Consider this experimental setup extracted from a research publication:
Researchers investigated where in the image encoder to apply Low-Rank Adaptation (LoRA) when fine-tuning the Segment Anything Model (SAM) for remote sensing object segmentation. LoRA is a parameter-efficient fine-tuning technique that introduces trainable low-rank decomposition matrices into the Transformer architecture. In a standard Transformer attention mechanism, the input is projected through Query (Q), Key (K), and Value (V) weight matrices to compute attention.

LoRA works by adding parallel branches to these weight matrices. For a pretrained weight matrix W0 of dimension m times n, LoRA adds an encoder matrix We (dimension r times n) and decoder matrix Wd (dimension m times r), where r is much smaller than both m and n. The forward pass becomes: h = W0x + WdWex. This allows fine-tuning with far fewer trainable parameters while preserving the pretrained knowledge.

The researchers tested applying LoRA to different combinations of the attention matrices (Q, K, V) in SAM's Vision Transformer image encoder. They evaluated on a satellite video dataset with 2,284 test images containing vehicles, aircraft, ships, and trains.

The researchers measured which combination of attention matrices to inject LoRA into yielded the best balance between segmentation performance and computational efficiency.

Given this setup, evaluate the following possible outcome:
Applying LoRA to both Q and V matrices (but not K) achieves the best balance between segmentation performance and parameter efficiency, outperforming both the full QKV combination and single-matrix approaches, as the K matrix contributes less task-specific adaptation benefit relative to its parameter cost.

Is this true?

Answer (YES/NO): YES